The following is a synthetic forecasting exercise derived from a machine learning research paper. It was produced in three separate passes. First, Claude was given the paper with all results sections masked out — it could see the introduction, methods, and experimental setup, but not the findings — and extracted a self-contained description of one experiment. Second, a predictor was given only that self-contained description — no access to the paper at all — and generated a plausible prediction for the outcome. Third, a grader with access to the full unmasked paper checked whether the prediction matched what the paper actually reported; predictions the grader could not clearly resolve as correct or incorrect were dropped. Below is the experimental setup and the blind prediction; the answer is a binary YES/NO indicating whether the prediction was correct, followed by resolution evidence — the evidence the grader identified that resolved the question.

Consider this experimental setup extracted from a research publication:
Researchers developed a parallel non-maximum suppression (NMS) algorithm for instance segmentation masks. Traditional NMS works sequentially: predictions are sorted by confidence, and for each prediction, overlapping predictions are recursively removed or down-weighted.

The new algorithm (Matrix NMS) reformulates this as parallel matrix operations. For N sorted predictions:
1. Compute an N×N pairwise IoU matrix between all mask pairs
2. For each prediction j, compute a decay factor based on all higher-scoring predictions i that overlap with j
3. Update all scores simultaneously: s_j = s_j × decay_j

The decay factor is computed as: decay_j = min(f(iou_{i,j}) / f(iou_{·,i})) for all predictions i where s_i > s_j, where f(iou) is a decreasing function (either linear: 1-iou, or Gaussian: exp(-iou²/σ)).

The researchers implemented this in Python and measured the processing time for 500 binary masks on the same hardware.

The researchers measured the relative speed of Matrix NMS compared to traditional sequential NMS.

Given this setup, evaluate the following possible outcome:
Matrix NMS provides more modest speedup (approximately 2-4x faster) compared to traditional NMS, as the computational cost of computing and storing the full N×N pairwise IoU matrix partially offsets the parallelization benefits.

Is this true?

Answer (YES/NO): NO